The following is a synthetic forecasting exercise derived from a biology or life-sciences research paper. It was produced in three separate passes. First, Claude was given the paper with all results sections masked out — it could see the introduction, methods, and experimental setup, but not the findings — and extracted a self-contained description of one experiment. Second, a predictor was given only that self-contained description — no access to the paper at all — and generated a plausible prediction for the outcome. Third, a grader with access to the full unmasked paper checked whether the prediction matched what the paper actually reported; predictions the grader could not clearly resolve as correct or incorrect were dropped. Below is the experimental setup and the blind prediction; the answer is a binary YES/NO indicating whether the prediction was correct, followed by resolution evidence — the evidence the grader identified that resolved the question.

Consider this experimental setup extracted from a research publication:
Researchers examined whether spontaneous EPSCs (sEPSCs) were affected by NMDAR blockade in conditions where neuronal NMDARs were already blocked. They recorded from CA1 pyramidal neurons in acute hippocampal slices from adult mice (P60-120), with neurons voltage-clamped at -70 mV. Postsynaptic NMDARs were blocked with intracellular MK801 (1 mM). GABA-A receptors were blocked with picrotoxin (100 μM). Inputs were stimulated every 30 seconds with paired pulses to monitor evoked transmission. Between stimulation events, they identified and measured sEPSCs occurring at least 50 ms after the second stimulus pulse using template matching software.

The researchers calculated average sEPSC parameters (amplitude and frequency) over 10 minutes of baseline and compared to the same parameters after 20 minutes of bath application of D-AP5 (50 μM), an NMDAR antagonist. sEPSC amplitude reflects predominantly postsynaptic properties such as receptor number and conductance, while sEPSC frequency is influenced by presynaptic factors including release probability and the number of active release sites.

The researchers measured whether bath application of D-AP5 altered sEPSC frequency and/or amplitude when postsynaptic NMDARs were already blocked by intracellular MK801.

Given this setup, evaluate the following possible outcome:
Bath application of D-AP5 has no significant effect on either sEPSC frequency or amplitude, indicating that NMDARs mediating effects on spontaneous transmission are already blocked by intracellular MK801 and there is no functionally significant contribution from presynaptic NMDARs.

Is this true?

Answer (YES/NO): YES